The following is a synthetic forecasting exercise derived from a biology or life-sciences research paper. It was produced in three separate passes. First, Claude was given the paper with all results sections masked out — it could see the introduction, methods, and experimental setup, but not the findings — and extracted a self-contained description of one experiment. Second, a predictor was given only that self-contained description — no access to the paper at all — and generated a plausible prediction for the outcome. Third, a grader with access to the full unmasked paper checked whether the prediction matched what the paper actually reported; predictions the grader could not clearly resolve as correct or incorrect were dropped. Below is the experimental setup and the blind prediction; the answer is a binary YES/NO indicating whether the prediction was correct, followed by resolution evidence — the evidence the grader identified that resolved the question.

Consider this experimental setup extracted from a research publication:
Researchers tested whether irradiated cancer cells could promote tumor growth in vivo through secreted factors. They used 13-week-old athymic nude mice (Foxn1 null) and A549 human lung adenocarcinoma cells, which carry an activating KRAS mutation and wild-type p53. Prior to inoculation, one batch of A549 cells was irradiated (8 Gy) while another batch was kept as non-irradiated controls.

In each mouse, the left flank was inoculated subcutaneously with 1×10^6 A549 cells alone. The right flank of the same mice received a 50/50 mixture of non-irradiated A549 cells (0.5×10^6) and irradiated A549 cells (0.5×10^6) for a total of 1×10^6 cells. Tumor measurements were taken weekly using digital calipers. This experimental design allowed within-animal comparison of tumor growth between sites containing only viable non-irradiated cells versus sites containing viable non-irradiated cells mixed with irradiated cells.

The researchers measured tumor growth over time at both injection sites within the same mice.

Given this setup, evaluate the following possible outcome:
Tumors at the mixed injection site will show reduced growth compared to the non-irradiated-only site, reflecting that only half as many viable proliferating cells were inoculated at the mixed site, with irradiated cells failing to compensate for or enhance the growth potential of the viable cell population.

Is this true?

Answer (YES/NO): NO